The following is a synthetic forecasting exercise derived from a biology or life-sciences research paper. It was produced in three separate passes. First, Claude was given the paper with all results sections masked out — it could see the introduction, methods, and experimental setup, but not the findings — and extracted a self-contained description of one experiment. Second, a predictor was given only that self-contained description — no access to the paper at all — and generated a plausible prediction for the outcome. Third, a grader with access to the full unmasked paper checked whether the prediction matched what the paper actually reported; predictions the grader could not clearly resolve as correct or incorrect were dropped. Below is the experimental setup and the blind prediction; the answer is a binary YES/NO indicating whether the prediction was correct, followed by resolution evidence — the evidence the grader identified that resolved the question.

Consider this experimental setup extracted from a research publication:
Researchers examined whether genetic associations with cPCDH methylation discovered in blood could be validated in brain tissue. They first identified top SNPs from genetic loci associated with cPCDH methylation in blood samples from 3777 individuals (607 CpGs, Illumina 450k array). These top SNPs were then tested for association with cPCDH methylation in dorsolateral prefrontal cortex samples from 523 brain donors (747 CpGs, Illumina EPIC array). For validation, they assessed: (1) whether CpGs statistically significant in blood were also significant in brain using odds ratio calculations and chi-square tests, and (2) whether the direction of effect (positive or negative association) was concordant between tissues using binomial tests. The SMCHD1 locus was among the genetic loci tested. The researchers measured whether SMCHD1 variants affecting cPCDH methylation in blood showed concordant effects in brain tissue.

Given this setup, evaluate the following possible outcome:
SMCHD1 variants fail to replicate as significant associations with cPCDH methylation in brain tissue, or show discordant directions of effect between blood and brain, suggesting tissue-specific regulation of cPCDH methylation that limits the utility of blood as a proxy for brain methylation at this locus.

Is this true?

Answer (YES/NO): NO